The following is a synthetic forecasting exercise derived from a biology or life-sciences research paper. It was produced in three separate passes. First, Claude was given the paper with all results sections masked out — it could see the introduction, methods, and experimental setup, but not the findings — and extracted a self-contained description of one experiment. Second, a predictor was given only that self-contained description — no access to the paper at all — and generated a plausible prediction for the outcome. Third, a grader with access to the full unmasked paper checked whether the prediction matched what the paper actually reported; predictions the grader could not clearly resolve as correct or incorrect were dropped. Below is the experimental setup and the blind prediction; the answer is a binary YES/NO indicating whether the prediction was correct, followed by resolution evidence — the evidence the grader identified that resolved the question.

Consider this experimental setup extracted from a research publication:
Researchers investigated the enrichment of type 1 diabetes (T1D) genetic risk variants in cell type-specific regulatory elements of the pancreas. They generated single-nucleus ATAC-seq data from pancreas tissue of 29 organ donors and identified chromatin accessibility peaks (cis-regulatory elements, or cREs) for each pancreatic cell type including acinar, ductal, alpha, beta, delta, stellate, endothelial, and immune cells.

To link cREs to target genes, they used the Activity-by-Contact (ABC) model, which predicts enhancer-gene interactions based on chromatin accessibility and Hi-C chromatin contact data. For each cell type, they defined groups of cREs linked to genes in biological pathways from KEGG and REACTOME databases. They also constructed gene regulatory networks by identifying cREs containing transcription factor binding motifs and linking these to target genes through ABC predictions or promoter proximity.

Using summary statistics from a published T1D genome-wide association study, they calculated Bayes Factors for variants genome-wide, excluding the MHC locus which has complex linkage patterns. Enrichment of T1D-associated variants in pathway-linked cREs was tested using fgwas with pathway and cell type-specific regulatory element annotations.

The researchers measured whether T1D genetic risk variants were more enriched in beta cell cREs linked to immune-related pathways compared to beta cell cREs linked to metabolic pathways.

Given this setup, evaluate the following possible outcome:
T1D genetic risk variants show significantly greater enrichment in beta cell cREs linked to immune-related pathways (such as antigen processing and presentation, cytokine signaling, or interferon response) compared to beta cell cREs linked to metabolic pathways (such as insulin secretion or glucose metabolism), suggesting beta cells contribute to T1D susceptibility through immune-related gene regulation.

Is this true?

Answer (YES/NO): YES